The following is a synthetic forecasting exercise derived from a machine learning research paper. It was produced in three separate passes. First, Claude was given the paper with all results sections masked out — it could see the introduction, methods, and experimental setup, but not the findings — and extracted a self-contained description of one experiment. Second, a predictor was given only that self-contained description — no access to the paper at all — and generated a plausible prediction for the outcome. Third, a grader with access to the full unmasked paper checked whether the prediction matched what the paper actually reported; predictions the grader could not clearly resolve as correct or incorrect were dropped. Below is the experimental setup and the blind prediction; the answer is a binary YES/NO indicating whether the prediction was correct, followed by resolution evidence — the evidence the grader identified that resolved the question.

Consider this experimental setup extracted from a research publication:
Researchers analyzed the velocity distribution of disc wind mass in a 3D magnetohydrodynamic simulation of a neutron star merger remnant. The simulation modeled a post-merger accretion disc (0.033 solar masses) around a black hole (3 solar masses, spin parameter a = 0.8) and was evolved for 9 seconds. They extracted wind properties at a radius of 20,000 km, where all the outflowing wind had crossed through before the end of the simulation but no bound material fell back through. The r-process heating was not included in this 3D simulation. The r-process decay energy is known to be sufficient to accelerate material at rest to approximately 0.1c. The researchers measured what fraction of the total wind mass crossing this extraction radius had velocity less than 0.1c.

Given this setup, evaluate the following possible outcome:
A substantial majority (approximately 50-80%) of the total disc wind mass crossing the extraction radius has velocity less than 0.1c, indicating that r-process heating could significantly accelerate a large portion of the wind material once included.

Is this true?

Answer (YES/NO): YES